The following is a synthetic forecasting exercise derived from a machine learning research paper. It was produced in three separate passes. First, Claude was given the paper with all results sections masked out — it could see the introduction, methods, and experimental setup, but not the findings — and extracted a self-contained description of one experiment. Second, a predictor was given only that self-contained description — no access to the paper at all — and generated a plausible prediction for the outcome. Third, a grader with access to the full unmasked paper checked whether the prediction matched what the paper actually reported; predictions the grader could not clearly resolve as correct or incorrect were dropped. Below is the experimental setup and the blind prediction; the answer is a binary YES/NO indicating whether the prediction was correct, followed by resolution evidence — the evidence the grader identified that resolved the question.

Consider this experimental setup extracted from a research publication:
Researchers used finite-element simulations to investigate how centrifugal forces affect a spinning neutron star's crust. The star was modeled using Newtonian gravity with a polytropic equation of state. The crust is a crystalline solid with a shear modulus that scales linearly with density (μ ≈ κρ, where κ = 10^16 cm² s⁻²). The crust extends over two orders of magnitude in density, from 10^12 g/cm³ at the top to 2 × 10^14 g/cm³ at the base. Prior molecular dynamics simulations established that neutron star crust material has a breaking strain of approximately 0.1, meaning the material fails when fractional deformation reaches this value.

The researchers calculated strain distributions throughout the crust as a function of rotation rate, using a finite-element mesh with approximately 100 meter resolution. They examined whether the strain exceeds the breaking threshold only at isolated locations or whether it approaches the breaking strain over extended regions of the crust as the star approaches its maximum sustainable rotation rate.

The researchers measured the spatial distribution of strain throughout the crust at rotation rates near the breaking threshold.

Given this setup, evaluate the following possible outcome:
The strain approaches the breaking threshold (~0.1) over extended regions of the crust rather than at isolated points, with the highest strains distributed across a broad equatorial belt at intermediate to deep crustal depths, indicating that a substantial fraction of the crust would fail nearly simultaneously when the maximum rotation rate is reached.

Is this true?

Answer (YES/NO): NO